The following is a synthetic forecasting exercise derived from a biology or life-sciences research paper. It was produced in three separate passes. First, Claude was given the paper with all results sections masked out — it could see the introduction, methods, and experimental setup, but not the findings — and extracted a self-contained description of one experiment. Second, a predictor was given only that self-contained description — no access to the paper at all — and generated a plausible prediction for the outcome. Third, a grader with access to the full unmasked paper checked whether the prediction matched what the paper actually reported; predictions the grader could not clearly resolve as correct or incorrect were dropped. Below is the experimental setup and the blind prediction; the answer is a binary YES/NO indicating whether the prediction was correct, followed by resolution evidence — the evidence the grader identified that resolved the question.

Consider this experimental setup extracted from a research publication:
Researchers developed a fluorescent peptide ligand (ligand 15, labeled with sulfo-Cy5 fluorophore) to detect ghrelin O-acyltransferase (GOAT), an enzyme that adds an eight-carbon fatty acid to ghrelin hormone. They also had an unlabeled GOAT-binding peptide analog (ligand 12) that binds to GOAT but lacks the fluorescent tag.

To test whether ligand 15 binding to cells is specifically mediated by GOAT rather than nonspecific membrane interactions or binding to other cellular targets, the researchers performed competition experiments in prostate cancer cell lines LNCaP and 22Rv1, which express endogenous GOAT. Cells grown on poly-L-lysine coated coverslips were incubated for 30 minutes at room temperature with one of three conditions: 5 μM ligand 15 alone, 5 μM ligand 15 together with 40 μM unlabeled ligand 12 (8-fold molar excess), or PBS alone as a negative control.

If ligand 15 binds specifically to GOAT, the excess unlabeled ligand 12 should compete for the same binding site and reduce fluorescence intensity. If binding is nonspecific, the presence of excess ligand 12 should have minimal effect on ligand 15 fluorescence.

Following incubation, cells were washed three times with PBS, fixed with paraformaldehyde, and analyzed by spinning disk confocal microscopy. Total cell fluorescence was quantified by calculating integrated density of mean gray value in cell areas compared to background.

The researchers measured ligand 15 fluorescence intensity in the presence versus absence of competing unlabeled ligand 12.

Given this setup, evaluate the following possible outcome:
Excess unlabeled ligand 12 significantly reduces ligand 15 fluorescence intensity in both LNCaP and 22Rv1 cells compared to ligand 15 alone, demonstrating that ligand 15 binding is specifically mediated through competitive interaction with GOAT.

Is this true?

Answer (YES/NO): NO